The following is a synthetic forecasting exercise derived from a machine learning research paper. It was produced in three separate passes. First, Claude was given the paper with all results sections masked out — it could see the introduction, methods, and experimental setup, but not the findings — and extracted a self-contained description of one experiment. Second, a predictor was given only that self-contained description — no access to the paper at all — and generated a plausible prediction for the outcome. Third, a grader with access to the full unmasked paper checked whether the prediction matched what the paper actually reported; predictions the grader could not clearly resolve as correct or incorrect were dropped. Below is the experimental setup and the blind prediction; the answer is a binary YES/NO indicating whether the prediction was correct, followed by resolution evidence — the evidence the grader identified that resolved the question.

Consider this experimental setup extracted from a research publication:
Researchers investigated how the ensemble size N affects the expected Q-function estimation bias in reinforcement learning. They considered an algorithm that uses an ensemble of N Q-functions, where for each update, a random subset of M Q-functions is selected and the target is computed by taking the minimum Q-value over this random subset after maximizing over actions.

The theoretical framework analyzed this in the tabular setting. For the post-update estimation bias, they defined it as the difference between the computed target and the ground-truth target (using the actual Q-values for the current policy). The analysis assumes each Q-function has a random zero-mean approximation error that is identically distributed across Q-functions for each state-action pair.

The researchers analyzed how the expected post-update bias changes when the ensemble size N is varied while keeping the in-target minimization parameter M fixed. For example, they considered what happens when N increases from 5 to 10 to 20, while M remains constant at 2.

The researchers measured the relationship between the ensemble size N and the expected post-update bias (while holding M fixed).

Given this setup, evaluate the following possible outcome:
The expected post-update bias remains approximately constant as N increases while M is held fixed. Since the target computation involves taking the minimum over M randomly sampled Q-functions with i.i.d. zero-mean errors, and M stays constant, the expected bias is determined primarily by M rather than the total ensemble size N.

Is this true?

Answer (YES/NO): YES